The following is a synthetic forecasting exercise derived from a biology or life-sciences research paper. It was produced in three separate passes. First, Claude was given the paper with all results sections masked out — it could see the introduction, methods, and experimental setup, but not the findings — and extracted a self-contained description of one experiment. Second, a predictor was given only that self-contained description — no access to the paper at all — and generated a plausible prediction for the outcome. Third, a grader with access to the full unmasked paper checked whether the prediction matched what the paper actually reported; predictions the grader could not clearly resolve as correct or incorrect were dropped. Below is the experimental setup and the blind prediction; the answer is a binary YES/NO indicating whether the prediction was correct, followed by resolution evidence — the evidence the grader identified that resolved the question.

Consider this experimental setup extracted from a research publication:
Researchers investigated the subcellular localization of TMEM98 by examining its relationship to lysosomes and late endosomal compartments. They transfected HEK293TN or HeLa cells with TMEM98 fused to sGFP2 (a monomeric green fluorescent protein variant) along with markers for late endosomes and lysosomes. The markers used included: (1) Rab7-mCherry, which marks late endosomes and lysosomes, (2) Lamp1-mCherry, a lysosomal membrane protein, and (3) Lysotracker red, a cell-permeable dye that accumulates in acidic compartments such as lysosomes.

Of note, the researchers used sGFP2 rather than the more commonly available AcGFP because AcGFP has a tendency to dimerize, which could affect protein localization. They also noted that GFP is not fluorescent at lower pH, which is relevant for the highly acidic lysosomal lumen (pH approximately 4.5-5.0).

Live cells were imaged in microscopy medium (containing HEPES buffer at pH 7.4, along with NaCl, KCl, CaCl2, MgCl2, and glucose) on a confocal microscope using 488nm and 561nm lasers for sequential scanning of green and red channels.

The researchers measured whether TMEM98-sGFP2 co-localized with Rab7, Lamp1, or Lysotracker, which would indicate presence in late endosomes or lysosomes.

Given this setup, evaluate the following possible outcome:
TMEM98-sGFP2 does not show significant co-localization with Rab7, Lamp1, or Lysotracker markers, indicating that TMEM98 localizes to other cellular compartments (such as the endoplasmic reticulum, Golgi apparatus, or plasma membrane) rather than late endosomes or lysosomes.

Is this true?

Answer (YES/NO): NO